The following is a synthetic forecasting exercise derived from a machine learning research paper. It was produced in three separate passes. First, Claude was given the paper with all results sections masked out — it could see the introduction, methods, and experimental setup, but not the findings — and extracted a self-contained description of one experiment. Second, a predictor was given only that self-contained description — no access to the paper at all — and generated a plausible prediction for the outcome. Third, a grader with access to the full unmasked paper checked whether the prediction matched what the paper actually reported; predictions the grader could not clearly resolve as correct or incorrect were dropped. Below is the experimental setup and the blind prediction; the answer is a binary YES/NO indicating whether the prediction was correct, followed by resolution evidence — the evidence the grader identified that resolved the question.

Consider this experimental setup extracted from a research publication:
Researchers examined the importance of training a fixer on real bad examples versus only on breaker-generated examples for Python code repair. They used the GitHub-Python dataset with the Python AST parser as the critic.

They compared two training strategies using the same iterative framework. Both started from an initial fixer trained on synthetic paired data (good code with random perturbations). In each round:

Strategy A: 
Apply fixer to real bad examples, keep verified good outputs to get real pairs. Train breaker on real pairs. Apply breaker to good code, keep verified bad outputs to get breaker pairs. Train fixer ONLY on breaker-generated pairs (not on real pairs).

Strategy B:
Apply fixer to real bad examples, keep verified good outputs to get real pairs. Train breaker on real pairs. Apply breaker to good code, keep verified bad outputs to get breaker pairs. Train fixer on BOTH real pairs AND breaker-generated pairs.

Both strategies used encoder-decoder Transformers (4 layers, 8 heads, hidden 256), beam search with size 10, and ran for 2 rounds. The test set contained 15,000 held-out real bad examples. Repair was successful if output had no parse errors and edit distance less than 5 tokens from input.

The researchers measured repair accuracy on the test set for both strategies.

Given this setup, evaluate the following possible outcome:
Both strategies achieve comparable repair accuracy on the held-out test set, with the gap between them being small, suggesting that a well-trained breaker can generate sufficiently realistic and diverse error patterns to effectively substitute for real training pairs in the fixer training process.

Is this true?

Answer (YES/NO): NO